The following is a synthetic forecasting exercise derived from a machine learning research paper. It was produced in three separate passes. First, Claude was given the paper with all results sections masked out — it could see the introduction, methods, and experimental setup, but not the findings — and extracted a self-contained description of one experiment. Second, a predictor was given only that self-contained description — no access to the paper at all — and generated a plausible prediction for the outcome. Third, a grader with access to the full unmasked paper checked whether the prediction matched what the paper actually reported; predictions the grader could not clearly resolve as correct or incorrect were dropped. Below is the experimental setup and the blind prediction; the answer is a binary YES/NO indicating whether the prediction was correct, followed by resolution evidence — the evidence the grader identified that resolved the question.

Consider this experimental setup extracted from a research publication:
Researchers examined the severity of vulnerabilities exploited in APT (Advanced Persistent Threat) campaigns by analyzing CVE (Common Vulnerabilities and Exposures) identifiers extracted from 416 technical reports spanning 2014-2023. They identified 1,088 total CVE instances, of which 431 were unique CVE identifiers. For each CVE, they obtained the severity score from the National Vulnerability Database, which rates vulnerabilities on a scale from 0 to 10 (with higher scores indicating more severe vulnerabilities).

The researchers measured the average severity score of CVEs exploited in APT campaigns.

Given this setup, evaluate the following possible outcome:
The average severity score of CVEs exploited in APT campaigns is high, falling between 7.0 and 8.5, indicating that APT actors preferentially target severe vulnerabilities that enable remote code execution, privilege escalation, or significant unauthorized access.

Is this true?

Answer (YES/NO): YES